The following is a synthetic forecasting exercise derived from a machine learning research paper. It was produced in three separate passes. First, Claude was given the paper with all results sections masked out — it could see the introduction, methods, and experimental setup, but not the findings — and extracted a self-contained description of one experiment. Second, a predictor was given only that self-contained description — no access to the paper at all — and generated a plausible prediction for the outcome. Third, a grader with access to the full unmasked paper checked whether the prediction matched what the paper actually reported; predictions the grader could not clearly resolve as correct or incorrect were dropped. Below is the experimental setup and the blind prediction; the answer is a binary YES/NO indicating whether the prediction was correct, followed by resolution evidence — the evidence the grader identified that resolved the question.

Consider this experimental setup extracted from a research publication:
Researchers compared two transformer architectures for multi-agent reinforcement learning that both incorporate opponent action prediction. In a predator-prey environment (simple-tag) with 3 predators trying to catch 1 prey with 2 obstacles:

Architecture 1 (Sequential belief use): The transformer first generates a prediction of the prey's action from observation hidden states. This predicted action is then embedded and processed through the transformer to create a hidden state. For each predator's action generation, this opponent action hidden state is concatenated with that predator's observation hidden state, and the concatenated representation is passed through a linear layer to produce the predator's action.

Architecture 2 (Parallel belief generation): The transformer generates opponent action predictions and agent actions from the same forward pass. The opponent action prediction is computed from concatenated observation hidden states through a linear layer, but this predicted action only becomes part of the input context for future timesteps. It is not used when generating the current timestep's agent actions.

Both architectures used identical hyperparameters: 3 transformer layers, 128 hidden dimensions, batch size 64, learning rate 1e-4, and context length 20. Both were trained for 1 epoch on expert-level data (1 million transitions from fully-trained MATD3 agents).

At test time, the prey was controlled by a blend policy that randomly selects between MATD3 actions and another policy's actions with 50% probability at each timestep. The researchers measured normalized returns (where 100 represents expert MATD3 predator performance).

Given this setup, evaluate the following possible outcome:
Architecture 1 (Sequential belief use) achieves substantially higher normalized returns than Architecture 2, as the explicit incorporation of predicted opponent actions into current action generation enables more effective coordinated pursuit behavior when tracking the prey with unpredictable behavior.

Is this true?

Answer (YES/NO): YES